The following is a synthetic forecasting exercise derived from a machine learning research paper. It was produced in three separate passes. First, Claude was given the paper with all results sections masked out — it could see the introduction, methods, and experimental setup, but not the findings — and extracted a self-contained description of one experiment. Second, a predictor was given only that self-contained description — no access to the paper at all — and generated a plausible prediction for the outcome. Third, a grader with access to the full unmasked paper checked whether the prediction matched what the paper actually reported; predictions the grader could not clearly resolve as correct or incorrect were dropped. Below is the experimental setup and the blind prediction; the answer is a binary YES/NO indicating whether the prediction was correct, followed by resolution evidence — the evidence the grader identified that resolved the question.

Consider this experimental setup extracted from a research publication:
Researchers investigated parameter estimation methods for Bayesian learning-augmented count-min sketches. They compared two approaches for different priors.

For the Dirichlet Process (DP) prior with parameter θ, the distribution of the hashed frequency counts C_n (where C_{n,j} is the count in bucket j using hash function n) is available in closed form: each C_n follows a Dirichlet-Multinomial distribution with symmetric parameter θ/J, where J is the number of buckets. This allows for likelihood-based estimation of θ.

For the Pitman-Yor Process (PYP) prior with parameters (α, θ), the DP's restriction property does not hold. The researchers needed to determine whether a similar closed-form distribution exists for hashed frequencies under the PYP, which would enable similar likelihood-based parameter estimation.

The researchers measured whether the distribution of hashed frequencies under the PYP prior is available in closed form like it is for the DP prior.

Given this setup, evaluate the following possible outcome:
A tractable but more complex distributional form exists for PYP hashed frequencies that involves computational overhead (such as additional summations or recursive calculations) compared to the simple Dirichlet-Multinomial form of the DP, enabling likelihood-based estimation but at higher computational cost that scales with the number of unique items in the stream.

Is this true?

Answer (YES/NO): NO